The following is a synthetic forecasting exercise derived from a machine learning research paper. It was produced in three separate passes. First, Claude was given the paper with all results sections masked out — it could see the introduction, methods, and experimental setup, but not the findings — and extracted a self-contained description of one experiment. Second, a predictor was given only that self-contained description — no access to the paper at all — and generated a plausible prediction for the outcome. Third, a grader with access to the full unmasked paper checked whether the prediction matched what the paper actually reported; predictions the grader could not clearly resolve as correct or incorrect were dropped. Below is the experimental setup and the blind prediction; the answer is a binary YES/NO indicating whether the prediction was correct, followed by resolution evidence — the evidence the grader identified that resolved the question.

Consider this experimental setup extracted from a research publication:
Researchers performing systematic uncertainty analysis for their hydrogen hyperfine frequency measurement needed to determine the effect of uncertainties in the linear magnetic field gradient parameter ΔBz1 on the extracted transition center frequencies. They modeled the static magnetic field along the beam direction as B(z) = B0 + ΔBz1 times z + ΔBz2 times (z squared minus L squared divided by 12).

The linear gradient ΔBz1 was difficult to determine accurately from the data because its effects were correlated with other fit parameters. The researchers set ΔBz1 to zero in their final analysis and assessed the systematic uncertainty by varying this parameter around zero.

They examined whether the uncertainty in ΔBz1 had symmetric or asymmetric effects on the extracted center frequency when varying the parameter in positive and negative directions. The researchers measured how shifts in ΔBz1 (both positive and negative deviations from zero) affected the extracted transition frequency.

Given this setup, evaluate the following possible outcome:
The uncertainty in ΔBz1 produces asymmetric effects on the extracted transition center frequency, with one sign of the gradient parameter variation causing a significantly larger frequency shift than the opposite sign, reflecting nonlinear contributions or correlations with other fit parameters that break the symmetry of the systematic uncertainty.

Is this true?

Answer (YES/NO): NO